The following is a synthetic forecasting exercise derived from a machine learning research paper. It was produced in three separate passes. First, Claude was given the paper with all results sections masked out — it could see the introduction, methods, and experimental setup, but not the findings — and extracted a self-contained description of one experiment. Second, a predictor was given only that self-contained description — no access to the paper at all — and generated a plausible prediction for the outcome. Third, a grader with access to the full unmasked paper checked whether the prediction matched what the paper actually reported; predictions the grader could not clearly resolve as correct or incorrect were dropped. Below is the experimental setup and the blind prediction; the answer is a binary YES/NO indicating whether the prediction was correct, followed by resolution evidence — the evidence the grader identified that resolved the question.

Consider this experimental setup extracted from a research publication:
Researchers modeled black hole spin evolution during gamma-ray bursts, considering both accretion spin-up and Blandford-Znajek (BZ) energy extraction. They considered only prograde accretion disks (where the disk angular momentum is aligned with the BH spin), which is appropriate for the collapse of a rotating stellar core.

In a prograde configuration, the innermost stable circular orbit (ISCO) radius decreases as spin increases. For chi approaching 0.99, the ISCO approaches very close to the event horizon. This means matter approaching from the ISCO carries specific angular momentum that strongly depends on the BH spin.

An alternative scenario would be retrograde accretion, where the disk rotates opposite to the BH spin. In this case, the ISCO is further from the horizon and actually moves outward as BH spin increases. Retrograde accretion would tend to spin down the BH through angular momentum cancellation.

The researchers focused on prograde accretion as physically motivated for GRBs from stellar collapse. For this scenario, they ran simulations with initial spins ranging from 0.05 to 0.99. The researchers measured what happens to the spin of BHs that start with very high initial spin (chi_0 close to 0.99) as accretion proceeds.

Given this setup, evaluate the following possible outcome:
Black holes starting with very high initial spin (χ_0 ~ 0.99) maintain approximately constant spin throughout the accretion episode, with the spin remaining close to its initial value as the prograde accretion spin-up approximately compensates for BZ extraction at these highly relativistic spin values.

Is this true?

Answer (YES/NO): NO